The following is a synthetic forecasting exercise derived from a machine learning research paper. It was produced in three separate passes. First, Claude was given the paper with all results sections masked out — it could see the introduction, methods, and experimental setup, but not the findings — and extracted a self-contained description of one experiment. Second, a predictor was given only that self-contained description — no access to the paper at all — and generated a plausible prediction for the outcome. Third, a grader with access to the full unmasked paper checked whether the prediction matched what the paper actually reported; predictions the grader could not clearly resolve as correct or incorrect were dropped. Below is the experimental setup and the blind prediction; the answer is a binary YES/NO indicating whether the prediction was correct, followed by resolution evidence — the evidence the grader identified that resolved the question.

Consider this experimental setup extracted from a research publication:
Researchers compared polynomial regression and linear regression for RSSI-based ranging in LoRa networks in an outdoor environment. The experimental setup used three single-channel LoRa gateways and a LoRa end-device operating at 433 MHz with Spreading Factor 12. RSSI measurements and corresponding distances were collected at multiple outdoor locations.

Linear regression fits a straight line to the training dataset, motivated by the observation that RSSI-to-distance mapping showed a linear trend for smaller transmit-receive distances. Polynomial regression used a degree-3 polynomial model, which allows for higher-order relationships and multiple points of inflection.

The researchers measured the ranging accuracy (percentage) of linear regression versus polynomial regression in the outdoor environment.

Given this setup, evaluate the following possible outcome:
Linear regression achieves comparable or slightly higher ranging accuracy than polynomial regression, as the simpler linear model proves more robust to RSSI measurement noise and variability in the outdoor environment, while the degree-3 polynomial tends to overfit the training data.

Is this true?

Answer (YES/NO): YES